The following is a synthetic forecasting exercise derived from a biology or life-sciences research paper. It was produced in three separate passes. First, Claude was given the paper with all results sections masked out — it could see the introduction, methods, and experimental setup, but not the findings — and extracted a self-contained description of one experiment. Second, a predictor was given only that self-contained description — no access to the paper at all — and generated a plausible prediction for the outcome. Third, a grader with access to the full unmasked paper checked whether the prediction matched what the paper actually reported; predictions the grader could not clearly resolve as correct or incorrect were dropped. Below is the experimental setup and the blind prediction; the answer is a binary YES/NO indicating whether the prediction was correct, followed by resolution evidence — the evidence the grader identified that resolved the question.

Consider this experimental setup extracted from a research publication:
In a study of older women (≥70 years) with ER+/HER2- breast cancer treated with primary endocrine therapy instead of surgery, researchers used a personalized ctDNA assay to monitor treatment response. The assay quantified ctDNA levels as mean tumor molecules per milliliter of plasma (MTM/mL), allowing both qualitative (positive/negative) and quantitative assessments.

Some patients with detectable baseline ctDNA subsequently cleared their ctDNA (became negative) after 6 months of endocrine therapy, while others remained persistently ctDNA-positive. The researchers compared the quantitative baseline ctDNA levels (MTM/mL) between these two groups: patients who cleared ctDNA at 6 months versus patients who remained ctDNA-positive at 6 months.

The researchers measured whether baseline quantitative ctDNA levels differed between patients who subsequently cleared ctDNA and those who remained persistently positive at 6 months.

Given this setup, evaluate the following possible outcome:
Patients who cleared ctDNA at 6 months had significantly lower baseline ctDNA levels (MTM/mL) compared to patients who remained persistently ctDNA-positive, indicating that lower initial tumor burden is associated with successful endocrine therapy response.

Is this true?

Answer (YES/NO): NO